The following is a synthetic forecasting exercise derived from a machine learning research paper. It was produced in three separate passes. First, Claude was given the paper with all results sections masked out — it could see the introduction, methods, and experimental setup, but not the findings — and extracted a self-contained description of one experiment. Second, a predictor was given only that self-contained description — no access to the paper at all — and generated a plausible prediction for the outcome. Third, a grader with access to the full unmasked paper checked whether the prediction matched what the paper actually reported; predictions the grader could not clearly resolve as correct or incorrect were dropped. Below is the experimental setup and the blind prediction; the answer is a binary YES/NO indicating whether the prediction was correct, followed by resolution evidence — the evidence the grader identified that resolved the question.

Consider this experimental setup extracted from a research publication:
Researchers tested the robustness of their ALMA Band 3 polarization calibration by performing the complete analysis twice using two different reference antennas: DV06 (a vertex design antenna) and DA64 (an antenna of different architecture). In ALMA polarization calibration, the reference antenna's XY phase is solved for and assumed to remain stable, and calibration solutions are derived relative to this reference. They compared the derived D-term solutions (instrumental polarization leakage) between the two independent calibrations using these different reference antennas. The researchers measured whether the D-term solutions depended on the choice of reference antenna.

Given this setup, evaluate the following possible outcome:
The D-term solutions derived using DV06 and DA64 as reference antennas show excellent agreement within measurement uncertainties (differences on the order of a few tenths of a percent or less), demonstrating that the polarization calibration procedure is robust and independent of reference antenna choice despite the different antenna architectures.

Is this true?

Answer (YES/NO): YES